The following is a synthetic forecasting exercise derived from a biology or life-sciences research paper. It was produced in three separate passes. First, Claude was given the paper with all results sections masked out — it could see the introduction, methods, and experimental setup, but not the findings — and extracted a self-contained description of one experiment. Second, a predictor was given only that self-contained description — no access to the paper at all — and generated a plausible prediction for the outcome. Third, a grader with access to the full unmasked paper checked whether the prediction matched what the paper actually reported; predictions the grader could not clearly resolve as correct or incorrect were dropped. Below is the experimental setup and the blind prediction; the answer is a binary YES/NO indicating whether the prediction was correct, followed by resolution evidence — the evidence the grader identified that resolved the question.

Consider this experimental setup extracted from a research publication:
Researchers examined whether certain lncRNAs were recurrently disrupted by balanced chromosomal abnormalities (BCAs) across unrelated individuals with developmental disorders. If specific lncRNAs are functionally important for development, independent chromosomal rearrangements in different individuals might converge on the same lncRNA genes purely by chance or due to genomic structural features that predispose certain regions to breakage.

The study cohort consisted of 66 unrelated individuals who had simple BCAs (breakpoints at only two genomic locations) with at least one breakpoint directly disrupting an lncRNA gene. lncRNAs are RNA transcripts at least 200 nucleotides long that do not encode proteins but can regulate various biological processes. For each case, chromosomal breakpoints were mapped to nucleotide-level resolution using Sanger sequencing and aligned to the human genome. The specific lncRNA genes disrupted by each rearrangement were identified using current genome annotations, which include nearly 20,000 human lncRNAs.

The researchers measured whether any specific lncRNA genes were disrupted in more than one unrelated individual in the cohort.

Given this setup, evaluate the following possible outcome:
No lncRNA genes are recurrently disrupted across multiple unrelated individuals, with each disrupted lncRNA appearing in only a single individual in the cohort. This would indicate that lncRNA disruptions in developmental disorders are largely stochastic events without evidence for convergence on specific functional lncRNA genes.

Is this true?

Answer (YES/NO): NO